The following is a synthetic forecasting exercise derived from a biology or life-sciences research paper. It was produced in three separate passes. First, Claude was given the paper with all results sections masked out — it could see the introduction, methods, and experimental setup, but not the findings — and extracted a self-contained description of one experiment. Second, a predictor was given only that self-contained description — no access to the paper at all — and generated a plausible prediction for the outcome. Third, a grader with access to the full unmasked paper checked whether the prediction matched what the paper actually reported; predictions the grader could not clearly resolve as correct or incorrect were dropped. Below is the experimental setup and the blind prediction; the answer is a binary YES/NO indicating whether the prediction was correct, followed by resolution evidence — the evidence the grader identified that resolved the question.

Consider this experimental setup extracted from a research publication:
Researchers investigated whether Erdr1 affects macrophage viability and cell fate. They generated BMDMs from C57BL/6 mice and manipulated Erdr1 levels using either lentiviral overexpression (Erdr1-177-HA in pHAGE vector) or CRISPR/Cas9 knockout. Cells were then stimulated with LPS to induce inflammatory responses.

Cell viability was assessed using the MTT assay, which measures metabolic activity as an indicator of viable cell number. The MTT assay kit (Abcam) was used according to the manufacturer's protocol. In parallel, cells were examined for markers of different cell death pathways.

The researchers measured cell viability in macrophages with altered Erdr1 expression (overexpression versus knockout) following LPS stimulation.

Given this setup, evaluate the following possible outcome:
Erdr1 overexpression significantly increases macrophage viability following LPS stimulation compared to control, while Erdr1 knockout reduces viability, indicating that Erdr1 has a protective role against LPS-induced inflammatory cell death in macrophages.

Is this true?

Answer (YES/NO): YES